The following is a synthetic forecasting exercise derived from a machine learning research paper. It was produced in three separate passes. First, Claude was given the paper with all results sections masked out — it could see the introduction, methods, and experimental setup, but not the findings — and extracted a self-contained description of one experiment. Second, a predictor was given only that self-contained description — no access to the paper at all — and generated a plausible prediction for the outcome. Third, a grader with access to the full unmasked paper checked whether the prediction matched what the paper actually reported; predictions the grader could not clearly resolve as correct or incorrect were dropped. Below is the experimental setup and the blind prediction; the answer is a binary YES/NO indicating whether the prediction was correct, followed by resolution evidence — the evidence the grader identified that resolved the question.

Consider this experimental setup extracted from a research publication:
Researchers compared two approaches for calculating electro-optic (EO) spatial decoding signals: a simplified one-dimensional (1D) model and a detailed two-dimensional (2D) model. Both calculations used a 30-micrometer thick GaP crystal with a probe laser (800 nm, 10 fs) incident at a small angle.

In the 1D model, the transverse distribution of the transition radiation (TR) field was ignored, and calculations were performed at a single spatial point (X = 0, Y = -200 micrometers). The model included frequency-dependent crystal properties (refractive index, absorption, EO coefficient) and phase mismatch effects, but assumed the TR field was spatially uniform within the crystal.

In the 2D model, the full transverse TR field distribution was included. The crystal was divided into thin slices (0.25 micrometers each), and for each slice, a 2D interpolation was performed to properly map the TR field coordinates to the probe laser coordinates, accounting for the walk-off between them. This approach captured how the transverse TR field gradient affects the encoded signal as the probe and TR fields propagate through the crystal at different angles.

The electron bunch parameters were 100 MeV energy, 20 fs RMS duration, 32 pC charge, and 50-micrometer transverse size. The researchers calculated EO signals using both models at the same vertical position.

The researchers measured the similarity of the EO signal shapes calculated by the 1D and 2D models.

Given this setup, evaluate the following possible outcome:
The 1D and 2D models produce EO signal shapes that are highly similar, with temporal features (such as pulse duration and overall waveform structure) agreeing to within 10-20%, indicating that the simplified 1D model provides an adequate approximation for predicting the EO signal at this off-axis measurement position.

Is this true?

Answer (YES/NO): YES